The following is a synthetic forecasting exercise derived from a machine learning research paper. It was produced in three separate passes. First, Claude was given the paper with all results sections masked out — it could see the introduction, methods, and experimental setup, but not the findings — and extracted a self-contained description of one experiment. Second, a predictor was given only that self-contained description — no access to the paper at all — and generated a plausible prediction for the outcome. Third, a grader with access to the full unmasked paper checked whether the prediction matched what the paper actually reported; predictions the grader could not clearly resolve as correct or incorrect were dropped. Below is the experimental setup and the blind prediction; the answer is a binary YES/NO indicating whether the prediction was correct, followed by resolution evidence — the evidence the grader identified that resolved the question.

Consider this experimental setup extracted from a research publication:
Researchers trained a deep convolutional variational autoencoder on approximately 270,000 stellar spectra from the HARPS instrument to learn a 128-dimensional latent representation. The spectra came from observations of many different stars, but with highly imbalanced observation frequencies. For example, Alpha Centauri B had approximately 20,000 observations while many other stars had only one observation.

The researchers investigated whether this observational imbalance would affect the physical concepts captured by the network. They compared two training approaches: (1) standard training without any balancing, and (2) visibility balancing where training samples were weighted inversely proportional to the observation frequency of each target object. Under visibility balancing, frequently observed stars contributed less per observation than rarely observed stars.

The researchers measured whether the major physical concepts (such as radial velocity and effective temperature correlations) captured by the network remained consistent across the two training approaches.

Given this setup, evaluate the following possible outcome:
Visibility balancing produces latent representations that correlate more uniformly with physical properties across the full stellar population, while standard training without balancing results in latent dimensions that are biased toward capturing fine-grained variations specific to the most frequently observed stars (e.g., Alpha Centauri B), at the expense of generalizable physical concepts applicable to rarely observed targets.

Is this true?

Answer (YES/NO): NO